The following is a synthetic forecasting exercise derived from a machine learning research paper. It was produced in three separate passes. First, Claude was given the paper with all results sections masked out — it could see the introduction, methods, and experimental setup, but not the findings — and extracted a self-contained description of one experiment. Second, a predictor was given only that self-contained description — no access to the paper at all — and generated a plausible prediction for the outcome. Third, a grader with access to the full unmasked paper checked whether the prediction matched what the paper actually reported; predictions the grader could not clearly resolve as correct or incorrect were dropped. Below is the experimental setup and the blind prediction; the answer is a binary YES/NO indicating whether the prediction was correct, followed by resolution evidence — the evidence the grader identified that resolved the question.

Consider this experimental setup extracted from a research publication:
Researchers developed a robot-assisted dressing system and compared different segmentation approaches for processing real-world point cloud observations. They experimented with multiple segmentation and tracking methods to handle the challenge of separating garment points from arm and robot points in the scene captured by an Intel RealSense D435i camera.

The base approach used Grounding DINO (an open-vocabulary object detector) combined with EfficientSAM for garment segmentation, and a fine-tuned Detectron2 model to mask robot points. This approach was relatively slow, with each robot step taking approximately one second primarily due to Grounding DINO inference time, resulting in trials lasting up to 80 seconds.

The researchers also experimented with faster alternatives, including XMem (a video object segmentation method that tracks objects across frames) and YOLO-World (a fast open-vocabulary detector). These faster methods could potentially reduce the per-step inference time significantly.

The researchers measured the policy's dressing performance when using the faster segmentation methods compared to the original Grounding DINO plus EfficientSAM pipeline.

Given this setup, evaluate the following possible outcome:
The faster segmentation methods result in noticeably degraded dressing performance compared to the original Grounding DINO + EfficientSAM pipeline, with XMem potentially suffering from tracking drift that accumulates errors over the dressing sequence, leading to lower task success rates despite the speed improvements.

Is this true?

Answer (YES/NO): NO